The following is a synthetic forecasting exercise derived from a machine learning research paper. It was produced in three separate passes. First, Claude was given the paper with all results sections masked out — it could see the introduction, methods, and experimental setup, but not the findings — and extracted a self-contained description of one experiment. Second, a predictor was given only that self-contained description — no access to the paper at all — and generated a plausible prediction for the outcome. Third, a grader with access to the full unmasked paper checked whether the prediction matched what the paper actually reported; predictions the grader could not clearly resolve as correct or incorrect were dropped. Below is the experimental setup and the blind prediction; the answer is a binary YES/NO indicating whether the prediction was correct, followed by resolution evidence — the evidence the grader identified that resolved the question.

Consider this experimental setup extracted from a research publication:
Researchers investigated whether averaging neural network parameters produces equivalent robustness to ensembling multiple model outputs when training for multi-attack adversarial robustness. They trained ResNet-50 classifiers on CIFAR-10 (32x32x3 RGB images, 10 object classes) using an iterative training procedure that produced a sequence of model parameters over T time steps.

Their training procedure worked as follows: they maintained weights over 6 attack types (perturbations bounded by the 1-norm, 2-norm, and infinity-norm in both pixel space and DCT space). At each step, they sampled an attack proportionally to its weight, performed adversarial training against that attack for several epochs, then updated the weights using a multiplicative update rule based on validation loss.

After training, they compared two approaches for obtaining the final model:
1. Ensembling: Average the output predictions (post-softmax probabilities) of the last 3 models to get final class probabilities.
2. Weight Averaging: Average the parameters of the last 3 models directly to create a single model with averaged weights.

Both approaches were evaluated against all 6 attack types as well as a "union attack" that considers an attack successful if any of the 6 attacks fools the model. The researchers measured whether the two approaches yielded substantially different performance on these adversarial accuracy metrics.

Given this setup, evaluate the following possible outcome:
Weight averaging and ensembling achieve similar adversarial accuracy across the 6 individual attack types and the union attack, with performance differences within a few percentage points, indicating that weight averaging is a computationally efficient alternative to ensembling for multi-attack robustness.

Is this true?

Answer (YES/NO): YES